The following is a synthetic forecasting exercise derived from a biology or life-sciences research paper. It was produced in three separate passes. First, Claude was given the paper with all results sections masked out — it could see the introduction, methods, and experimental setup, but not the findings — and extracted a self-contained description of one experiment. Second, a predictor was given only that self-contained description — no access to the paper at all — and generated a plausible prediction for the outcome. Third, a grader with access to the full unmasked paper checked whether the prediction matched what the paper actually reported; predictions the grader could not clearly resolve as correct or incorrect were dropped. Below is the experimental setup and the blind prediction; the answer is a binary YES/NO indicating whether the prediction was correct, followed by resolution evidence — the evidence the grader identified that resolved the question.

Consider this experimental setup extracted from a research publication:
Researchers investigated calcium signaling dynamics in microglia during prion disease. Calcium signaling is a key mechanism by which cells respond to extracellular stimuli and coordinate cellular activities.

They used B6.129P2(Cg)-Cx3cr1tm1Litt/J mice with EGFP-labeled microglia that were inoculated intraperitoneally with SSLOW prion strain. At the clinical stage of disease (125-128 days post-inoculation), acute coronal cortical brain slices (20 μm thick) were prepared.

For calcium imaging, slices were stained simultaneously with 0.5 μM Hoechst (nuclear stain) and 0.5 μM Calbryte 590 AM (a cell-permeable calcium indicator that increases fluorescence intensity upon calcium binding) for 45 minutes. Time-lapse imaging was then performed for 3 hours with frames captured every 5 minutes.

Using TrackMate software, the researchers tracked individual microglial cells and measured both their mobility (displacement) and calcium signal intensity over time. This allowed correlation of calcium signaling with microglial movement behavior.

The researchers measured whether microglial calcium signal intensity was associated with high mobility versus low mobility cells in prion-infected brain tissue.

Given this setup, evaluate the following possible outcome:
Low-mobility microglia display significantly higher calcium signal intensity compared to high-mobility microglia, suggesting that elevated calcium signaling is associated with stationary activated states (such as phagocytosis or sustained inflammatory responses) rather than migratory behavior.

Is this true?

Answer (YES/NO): NO